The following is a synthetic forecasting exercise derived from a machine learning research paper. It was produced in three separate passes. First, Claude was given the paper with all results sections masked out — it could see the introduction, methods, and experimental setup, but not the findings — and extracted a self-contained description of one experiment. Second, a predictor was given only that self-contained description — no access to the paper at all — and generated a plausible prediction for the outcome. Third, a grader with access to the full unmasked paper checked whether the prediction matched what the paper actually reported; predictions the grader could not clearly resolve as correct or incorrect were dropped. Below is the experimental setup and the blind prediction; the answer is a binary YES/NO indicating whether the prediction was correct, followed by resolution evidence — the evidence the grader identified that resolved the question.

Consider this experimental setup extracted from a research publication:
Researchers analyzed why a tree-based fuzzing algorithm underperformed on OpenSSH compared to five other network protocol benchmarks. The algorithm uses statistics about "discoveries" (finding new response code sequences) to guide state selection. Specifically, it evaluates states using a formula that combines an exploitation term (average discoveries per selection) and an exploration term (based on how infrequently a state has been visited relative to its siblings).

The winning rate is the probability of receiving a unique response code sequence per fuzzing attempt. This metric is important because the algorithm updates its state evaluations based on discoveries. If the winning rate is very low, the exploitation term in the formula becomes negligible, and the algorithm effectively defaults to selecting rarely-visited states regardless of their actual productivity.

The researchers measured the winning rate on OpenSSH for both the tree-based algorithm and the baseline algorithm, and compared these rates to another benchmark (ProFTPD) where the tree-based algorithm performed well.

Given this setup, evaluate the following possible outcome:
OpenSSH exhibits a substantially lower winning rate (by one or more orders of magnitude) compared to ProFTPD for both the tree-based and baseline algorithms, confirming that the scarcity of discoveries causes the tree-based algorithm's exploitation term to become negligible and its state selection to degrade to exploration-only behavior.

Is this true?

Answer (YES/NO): YES